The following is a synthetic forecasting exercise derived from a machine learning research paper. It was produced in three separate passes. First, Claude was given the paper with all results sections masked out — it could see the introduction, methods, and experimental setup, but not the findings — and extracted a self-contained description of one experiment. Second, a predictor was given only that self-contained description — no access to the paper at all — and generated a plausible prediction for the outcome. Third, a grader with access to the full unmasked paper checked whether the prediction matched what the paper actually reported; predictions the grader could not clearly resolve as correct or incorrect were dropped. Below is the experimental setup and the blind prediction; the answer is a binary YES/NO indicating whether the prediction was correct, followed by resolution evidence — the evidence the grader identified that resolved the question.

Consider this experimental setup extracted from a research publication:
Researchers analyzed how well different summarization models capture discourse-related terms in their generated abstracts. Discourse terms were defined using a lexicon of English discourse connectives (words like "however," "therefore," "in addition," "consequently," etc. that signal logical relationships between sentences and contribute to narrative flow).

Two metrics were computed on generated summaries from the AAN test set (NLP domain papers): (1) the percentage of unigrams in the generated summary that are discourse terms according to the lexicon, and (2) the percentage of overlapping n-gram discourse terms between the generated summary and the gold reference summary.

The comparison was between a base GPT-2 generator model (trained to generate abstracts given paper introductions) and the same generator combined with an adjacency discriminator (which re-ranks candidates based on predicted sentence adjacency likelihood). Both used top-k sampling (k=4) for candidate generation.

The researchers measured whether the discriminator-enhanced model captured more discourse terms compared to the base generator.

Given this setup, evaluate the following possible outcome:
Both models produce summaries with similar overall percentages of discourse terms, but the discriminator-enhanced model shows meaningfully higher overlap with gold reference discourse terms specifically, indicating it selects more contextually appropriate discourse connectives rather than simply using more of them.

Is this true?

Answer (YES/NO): NO